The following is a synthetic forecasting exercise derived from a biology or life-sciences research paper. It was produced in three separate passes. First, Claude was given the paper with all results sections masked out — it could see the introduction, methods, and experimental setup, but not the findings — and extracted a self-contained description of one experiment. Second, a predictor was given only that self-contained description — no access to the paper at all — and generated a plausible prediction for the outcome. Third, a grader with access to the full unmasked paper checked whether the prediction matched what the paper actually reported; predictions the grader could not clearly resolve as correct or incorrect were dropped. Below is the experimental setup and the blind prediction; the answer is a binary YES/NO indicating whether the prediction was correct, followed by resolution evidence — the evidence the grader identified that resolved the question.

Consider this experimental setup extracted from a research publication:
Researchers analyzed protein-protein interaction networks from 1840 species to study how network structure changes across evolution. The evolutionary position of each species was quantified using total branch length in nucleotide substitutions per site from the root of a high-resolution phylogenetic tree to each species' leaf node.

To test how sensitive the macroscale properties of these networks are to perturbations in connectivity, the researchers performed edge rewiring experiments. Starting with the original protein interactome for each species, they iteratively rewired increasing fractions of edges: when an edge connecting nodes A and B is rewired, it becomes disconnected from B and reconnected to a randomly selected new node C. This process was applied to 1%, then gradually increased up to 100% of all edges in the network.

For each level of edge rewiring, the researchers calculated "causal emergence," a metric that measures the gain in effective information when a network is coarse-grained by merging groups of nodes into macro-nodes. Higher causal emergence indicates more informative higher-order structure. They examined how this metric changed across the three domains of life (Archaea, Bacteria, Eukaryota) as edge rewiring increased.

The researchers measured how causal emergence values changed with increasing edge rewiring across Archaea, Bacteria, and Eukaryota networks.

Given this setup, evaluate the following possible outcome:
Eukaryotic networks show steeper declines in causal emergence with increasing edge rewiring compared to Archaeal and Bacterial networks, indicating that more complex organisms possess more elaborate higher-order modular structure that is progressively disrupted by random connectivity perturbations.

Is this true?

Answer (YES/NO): NO